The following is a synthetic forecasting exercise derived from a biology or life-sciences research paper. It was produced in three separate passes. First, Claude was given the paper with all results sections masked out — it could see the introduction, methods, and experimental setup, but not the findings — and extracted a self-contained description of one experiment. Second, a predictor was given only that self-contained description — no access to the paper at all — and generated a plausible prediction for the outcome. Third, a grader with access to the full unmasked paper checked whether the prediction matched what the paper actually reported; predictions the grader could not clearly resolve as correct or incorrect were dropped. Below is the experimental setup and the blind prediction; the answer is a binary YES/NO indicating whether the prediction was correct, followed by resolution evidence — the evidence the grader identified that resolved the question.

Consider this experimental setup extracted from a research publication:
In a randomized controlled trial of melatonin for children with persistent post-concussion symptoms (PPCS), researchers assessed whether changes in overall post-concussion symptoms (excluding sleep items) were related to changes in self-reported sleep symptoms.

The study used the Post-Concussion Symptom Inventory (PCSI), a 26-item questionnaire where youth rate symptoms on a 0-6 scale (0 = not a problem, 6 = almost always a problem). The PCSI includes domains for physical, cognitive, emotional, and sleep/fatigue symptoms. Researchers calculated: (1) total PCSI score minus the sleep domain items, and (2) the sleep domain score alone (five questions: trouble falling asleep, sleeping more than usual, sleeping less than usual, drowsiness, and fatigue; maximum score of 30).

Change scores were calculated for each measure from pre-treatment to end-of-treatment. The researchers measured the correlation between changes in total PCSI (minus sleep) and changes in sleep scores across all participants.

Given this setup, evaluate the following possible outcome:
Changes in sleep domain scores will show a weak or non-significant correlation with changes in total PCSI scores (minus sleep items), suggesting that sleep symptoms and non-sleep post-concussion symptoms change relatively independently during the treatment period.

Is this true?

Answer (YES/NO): NO